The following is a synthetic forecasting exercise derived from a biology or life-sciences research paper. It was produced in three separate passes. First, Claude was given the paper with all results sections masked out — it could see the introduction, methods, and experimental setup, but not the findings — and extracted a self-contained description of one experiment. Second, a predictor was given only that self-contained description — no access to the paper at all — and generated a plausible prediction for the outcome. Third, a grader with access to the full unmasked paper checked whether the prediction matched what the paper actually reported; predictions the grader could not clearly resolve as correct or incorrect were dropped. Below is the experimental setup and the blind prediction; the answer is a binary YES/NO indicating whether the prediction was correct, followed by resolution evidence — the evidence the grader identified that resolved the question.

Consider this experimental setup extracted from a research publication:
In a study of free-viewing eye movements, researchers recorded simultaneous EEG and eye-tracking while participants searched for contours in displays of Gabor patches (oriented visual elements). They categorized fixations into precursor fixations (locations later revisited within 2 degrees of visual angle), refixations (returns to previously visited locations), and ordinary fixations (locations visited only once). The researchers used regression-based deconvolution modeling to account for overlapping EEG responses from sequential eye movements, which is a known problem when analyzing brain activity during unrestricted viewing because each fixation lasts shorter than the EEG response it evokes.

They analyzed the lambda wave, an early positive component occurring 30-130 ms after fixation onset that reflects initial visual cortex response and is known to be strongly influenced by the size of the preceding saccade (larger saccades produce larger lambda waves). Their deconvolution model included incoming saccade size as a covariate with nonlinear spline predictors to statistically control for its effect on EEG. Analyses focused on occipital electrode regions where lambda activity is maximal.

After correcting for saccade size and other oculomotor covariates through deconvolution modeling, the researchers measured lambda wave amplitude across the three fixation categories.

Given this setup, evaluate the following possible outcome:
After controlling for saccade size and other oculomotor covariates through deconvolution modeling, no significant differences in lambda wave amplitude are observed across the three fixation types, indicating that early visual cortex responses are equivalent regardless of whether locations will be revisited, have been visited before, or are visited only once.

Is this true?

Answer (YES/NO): YES